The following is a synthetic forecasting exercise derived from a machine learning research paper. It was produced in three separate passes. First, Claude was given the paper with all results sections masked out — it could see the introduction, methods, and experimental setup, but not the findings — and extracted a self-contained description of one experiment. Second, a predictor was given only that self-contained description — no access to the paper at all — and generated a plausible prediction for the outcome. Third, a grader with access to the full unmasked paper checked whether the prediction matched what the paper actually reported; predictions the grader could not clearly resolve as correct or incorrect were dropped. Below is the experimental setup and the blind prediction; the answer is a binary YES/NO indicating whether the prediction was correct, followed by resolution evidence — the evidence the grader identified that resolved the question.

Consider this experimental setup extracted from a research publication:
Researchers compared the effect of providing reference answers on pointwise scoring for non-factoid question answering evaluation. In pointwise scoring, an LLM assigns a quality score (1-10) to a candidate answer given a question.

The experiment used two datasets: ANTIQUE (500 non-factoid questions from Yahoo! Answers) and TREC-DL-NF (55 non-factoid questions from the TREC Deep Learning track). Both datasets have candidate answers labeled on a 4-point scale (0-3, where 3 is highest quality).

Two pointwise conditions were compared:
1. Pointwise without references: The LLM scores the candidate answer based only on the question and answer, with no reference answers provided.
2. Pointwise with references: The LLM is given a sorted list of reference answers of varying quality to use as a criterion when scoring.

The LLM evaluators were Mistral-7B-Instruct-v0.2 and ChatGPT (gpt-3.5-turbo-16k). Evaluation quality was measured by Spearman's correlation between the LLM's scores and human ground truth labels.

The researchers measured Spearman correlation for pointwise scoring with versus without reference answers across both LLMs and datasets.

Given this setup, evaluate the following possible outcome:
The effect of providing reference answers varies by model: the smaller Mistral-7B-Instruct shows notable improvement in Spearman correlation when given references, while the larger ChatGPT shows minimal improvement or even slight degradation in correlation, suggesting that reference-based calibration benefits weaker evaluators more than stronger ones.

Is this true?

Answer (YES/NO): NO